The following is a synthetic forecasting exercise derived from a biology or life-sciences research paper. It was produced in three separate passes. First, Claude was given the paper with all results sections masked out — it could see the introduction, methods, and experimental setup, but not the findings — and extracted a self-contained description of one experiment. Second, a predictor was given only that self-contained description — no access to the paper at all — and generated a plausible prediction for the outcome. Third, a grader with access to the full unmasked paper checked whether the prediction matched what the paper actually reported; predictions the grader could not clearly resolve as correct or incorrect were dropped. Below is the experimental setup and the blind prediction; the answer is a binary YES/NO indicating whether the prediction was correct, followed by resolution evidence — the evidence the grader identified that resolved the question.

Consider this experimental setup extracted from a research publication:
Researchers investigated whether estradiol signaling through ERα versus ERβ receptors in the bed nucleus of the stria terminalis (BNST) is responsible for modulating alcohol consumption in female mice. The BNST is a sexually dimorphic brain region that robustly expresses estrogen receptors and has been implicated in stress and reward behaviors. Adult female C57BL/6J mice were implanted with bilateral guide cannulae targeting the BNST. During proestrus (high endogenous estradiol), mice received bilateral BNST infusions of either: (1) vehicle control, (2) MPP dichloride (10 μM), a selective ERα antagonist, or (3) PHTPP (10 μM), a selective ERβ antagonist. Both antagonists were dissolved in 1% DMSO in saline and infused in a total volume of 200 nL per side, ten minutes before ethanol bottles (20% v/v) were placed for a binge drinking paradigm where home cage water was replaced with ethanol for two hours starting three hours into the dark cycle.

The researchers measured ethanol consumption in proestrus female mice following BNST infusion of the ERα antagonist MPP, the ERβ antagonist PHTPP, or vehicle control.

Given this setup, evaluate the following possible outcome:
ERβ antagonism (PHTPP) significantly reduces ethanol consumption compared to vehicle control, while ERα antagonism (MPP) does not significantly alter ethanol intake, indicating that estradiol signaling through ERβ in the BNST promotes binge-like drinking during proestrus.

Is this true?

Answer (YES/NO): NO